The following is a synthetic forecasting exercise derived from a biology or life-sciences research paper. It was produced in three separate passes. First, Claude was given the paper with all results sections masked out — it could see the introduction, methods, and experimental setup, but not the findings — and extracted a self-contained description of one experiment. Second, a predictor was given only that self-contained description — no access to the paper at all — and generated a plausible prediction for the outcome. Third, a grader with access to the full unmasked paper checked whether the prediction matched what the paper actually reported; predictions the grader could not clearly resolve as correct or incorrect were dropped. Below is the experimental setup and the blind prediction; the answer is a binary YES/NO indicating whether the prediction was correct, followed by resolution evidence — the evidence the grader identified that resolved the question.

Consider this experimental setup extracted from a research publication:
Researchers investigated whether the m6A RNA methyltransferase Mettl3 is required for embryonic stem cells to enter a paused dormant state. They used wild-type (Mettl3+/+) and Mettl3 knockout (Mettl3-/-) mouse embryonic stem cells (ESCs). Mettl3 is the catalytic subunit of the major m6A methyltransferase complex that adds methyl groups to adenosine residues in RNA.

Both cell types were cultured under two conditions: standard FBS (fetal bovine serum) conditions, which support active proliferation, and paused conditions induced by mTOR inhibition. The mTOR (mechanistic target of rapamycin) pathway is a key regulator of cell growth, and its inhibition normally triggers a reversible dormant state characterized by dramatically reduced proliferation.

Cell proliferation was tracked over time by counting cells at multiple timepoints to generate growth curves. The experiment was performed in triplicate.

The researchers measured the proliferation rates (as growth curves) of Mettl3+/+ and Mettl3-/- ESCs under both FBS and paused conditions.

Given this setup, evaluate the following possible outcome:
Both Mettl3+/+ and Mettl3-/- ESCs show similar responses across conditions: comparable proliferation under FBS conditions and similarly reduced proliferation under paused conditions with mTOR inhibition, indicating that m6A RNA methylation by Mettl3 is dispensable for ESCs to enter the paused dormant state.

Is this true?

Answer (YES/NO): NO